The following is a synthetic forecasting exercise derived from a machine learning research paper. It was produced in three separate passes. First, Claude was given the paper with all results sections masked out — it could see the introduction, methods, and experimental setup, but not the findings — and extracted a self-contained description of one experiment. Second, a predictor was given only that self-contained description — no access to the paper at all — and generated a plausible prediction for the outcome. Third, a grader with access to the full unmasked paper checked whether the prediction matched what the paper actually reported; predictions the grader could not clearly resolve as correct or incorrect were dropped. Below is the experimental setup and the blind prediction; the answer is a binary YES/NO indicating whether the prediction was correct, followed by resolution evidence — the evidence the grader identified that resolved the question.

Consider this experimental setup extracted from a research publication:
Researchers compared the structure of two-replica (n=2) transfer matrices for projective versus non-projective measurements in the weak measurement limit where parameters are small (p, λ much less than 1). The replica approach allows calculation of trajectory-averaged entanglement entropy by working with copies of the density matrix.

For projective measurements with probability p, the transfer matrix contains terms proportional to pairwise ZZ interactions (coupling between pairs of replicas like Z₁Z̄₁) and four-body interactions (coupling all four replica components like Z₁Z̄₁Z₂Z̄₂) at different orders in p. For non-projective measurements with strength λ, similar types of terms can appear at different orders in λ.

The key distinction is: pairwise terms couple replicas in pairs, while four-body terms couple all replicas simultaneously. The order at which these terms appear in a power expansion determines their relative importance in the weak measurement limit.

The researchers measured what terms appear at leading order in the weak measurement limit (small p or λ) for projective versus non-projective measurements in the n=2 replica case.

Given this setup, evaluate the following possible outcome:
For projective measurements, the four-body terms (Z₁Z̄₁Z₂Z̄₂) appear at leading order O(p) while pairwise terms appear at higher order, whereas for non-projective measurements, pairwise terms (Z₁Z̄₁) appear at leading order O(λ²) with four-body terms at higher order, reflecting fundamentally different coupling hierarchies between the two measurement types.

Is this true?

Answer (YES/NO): NO